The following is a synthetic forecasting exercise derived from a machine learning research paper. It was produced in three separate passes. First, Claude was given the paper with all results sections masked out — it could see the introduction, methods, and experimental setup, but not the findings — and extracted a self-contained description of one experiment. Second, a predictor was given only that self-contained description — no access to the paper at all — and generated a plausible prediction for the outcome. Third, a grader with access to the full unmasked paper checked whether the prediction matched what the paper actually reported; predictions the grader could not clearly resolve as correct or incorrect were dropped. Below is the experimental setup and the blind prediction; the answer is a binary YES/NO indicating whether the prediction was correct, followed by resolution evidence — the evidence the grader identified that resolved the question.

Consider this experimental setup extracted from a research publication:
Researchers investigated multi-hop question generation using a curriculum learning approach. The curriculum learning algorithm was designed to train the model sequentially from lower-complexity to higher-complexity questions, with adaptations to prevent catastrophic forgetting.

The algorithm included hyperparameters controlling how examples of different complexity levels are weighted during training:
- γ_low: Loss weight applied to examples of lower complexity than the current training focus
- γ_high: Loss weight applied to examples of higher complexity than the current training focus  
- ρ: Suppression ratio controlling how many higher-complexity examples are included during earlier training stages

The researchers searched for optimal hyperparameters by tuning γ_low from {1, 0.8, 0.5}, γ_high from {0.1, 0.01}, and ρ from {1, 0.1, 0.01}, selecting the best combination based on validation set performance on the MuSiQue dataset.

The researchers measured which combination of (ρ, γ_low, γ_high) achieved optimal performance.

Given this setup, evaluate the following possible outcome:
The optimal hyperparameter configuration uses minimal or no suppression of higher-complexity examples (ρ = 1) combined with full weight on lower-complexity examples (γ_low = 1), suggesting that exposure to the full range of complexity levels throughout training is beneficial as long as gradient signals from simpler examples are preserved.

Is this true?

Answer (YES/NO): NO